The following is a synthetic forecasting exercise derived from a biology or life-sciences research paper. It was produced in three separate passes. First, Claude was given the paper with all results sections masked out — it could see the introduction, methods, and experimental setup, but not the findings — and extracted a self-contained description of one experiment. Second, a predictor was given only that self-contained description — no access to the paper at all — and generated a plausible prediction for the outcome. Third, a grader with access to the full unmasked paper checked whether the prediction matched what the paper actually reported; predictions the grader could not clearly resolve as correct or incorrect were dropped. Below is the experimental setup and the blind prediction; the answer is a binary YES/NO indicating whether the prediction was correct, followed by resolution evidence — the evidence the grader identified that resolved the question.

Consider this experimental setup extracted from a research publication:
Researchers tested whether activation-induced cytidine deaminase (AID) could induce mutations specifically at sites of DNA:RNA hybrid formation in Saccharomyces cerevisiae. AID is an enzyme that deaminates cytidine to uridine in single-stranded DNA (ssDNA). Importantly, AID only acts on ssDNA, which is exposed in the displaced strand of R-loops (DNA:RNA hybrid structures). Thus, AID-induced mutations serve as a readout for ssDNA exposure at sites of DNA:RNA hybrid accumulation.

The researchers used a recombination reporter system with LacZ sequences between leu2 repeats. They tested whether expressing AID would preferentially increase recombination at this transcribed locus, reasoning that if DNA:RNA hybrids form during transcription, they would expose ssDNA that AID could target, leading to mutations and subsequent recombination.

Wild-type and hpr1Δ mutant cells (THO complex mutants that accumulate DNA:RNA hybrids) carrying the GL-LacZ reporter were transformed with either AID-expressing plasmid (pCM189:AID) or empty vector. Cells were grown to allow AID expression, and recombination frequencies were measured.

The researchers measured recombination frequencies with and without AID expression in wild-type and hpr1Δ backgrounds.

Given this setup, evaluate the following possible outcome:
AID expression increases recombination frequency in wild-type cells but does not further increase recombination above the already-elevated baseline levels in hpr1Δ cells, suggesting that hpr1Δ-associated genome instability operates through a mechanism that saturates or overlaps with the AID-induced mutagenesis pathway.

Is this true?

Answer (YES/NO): NO